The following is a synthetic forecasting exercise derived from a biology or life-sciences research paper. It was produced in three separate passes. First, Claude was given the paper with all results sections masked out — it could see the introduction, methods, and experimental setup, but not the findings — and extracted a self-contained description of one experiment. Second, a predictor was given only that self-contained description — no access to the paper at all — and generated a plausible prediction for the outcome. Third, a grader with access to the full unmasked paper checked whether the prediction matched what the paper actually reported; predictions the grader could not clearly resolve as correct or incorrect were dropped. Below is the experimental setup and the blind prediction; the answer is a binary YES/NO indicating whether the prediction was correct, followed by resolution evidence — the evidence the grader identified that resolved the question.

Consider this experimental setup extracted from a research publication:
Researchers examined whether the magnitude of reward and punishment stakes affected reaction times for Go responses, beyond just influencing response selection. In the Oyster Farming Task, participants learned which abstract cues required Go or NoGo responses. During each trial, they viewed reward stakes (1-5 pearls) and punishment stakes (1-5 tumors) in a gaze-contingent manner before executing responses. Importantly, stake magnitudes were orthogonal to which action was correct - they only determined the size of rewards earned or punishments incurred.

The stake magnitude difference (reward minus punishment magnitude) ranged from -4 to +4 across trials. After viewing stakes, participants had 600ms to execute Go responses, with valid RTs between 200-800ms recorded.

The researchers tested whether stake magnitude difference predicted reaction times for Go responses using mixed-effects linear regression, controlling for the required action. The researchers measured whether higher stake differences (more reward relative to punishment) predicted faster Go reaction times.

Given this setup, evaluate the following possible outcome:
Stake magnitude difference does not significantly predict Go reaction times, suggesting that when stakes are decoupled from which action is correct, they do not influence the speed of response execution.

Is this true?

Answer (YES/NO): NO